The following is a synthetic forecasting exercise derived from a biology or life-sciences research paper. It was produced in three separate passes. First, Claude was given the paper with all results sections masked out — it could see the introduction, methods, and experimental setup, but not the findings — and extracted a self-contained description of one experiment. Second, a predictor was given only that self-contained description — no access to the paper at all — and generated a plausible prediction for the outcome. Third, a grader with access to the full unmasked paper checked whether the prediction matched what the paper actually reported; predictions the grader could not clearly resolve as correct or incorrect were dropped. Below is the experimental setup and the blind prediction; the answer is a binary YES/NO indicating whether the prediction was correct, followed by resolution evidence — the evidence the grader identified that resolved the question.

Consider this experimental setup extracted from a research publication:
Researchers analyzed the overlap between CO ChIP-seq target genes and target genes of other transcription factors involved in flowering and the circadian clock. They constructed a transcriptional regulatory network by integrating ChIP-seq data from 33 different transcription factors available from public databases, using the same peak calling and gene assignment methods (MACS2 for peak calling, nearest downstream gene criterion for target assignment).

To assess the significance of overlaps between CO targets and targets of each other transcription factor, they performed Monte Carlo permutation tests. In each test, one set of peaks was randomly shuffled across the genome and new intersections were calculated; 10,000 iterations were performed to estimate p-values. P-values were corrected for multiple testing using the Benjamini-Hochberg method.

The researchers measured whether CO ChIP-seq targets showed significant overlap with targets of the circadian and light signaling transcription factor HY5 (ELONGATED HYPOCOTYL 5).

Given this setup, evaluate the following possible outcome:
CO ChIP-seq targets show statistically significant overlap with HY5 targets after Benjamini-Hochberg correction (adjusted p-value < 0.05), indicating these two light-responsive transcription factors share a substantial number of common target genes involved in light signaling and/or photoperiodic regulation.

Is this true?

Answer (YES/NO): YES